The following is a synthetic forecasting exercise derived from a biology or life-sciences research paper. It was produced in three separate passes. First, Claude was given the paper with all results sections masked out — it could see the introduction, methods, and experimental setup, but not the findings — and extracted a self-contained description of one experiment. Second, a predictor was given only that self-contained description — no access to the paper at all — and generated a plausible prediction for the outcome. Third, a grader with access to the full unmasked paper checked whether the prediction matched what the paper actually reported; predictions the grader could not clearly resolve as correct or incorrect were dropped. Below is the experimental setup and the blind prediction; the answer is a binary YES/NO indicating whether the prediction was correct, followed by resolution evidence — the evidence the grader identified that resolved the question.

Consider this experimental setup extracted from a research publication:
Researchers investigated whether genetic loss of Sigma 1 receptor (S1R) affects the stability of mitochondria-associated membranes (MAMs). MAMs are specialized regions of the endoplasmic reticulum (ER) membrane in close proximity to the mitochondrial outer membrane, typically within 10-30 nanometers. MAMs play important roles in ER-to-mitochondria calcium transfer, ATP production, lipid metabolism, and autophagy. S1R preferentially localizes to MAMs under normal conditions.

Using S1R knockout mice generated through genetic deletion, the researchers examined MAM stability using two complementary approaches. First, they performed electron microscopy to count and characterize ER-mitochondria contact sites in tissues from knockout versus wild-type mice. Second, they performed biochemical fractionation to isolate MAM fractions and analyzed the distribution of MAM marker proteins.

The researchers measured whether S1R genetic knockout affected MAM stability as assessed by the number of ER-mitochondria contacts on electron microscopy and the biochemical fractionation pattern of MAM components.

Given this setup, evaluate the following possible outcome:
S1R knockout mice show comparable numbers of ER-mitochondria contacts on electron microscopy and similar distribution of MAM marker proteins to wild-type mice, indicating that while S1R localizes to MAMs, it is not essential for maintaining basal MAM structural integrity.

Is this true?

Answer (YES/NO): NO